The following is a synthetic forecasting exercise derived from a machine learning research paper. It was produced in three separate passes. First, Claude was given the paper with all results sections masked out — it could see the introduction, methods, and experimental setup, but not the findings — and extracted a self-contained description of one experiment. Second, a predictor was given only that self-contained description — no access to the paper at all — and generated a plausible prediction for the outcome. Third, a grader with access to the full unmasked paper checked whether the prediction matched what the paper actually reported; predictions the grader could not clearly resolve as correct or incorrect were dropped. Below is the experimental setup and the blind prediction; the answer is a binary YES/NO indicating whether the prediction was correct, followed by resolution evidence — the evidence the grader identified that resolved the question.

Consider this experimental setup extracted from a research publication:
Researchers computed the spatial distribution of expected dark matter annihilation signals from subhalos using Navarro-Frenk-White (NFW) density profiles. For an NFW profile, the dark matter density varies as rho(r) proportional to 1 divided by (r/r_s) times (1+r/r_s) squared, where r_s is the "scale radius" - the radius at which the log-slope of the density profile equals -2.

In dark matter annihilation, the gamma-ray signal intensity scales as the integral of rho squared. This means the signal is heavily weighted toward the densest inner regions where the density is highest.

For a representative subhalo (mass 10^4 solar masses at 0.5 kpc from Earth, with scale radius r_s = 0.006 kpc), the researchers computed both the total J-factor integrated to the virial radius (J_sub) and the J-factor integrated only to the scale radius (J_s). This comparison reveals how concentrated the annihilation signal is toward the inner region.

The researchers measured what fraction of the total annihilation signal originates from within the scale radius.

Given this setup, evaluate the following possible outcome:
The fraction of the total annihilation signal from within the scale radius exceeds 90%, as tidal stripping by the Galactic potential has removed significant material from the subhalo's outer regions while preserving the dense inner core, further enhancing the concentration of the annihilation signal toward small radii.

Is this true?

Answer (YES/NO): NO